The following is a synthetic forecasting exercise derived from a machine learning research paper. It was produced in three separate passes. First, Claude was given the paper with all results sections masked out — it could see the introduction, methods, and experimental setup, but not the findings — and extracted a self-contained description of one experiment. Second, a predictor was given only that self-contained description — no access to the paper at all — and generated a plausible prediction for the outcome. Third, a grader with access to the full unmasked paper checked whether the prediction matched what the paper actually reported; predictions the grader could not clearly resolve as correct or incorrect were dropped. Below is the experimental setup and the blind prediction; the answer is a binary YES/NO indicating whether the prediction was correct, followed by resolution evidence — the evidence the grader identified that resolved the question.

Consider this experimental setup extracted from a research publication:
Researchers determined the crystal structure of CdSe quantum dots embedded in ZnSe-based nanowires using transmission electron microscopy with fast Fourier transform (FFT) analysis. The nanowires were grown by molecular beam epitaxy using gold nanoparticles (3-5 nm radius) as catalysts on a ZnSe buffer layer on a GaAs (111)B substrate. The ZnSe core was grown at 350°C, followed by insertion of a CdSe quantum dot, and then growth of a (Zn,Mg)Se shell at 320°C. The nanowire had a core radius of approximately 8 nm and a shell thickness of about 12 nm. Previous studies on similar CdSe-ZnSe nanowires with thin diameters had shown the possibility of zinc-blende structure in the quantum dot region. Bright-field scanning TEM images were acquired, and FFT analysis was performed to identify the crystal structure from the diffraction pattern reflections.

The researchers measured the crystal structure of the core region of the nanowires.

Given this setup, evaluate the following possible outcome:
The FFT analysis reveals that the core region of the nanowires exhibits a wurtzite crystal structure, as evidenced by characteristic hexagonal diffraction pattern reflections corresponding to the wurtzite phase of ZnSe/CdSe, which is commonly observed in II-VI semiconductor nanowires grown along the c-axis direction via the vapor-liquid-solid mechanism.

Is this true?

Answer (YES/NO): YES